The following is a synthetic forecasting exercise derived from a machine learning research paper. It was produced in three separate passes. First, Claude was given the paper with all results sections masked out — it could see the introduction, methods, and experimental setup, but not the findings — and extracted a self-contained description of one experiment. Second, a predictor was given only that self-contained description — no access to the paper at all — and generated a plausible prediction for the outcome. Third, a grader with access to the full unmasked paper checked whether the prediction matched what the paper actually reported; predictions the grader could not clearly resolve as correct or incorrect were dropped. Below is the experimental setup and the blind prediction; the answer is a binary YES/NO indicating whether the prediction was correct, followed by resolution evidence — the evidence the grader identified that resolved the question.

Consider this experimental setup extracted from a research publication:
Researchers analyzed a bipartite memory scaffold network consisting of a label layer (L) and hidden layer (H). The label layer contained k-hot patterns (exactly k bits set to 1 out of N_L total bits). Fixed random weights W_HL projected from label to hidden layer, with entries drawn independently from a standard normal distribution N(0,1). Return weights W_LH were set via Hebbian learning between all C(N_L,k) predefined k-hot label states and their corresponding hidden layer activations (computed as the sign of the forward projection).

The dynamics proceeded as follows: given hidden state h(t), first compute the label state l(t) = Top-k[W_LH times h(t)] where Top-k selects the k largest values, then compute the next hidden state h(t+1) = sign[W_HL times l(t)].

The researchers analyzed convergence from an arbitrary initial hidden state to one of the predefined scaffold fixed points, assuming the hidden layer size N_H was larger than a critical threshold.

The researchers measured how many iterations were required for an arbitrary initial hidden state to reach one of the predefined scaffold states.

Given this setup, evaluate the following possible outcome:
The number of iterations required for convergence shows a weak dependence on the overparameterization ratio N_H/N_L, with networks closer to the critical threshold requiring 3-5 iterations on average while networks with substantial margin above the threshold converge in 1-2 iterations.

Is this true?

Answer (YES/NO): NO